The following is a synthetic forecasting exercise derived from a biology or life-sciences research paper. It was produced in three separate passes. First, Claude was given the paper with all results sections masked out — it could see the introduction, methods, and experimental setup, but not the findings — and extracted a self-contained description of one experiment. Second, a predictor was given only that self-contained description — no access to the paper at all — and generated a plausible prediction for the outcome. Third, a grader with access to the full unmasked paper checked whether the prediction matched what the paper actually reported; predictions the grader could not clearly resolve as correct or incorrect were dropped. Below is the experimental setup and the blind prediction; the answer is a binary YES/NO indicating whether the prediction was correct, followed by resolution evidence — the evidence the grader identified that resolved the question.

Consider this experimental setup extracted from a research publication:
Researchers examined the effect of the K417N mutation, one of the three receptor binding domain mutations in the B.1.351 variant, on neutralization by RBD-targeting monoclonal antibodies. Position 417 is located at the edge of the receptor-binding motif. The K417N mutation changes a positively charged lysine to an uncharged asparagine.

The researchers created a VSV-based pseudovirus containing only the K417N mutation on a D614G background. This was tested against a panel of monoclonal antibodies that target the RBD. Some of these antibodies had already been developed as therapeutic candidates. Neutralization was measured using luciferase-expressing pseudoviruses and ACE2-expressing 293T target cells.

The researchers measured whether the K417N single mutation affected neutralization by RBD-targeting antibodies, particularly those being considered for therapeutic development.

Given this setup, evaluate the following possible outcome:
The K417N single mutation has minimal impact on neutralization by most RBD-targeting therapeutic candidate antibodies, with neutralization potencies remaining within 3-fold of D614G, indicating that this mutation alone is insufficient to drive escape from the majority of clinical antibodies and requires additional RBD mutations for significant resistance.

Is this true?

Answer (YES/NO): NO